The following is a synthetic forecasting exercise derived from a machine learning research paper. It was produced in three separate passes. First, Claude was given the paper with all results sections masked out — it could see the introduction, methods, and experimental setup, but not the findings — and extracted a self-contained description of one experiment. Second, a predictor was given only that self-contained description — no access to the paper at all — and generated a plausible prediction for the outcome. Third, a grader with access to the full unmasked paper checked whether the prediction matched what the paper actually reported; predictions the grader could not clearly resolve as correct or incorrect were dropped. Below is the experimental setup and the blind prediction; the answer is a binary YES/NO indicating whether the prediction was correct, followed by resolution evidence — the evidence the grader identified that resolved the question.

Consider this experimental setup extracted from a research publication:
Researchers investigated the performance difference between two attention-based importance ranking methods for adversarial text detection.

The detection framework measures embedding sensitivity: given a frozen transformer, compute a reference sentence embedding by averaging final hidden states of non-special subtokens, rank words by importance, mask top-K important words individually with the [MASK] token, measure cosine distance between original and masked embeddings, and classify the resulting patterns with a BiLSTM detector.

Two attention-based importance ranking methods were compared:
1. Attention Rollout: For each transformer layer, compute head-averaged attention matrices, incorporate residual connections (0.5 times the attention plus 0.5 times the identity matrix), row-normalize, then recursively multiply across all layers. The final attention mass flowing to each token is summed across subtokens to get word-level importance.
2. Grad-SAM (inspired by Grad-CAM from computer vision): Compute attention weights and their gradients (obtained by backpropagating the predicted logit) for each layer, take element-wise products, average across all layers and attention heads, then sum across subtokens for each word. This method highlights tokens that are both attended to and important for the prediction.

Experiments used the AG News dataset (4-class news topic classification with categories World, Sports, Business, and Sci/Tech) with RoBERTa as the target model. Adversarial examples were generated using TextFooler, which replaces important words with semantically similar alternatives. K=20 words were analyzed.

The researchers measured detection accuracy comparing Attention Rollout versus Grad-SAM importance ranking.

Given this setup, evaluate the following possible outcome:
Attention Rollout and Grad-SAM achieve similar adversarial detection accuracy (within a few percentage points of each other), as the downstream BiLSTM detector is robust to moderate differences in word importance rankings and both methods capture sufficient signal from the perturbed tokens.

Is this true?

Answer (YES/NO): NO